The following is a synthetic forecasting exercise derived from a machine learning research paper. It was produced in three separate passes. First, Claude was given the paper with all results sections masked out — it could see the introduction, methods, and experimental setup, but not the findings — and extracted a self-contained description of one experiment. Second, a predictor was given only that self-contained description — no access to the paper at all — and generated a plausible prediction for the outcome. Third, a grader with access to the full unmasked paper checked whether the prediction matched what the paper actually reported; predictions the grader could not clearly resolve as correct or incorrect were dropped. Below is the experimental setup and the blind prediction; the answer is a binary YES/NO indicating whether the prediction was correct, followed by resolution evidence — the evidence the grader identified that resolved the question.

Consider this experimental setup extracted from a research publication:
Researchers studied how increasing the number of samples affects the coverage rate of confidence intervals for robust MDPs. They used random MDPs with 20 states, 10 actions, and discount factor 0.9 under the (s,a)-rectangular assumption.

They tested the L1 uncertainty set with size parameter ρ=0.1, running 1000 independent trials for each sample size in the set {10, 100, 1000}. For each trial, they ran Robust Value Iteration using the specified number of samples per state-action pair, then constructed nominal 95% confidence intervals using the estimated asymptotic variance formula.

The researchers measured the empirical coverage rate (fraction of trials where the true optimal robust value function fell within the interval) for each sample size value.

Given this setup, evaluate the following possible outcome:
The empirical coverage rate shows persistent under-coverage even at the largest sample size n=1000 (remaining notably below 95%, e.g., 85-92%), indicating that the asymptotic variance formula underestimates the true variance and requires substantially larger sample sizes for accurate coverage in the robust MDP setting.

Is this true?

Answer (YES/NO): NO